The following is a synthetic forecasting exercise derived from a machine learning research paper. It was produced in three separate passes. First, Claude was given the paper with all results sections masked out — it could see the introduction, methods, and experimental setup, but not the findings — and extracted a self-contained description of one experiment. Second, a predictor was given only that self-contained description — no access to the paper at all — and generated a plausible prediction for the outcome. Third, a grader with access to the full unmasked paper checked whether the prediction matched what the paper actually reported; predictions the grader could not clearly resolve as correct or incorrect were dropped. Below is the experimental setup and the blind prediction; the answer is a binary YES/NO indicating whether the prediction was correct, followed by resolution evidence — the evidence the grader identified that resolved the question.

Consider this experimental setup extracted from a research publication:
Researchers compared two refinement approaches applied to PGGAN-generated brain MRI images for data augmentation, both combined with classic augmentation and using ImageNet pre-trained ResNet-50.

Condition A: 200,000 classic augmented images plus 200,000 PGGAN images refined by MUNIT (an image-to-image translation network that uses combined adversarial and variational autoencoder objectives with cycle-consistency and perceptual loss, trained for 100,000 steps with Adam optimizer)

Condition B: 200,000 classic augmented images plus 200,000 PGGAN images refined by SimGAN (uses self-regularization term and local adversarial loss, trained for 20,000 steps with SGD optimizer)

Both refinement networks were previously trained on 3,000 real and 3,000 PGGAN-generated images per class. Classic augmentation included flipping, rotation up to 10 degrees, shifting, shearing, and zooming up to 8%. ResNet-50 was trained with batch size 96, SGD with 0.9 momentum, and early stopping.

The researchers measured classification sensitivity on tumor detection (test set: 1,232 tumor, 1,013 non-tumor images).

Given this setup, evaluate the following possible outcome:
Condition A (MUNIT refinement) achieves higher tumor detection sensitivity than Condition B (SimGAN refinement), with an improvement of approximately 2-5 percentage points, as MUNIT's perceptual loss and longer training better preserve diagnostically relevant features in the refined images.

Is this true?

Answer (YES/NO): NO